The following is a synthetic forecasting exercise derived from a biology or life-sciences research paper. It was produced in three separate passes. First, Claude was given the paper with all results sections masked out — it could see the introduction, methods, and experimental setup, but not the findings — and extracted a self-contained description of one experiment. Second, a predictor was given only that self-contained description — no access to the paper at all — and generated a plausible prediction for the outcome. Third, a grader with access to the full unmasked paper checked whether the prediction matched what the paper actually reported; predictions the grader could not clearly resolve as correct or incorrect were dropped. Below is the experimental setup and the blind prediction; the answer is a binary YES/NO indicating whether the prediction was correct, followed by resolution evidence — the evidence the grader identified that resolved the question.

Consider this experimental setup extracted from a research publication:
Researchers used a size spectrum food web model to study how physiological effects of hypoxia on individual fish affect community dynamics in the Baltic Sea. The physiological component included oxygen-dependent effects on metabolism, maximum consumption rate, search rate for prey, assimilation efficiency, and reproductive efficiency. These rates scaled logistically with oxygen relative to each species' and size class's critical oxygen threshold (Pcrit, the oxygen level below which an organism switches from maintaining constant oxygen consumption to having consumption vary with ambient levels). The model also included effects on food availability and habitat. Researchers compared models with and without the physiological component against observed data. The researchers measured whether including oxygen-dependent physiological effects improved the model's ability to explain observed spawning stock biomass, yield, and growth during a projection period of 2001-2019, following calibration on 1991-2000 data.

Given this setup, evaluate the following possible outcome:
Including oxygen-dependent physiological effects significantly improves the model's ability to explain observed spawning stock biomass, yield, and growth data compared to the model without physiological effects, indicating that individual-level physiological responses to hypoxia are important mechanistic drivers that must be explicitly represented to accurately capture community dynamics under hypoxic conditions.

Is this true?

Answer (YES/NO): NO